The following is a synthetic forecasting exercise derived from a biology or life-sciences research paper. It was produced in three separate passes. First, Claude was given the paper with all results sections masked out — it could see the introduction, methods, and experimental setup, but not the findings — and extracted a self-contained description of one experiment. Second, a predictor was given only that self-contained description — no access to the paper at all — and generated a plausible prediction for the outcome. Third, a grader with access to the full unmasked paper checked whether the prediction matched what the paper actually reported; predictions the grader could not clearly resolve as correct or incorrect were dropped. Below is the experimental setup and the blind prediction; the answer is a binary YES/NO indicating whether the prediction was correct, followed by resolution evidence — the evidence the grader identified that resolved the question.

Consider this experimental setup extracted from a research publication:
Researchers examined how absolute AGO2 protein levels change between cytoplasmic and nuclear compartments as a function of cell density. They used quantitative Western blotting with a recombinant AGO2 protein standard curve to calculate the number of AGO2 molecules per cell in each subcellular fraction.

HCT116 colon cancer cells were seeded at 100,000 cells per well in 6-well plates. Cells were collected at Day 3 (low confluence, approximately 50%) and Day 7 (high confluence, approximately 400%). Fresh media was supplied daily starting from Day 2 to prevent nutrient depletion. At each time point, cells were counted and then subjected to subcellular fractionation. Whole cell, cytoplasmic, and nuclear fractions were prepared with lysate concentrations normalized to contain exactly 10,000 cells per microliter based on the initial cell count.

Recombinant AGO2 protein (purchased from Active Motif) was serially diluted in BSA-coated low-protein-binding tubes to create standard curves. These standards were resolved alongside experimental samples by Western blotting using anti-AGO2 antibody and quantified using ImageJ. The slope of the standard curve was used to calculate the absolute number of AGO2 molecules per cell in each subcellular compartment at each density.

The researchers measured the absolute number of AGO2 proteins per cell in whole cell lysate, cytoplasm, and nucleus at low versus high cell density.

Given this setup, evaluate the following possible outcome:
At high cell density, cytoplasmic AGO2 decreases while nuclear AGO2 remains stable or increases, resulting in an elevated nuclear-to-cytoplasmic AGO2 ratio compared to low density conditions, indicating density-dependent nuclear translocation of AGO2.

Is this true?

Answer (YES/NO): YES